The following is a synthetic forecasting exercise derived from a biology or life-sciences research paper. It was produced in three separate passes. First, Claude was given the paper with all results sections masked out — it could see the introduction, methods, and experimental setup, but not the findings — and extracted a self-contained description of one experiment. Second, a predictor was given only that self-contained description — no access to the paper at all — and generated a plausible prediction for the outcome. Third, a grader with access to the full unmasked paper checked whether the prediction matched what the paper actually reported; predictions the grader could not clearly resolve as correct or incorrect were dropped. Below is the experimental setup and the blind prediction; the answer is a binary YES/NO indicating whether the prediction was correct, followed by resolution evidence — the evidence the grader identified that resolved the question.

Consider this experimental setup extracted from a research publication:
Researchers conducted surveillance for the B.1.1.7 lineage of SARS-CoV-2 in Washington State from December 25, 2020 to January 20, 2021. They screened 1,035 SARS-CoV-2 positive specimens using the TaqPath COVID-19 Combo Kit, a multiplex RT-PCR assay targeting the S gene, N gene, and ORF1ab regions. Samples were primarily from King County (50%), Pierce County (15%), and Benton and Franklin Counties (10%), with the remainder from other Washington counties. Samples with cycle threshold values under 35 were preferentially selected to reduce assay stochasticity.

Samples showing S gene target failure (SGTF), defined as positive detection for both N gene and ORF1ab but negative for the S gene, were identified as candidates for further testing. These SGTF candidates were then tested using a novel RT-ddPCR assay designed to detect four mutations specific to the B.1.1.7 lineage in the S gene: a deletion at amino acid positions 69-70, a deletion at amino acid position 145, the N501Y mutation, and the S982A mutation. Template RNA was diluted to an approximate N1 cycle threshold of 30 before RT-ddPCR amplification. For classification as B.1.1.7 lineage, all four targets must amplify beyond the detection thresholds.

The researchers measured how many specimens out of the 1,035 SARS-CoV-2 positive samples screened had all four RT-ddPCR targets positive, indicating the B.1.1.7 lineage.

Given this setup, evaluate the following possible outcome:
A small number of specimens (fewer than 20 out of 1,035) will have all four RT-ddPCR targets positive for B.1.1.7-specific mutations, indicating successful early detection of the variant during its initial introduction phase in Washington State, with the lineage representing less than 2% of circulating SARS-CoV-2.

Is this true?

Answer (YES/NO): YES